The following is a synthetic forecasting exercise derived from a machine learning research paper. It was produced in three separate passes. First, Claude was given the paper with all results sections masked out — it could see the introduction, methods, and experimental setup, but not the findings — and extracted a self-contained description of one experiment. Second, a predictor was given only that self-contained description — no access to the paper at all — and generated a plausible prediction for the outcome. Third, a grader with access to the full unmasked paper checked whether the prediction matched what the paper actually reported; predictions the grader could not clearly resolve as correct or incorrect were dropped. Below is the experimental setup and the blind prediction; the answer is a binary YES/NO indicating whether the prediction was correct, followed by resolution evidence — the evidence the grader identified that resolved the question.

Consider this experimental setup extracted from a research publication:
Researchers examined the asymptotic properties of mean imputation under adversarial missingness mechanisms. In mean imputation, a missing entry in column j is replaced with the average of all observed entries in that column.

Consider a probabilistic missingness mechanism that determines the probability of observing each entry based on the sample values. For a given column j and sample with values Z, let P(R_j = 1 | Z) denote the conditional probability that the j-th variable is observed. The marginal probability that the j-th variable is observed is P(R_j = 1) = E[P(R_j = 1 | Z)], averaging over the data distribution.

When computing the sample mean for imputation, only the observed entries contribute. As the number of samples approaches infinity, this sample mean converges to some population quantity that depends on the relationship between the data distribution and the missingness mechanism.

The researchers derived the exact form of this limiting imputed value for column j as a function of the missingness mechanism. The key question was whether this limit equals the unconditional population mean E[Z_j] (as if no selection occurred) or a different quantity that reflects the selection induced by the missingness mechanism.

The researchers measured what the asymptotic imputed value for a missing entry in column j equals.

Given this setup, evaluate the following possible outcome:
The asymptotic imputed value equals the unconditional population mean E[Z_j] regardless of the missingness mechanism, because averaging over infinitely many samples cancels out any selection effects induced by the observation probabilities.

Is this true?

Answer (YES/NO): NO